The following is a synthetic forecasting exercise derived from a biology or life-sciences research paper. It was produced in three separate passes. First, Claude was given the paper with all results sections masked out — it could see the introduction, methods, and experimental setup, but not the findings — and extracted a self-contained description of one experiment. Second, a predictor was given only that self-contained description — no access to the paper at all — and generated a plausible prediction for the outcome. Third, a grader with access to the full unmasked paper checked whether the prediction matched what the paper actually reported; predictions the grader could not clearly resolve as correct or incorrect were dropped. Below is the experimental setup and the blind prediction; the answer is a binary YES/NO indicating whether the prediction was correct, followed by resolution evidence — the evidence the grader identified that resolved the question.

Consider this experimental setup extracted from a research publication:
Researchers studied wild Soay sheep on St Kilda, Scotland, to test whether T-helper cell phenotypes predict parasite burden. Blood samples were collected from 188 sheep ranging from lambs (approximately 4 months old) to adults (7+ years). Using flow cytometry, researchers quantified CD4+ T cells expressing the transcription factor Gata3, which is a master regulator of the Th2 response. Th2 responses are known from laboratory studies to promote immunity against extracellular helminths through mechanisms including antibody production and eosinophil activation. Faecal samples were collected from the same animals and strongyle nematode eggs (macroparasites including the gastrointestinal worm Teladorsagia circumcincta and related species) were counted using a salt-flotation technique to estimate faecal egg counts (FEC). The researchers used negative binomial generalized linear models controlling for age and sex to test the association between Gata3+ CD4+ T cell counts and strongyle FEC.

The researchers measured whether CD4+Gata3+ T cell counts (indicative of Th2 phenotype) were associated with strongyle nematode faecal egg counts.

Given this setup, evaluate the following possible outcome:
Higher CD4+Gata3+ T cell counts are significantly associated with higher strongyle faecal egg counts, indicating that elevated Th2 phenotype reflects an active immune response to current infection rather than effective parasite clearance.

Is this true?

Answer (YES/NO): NO